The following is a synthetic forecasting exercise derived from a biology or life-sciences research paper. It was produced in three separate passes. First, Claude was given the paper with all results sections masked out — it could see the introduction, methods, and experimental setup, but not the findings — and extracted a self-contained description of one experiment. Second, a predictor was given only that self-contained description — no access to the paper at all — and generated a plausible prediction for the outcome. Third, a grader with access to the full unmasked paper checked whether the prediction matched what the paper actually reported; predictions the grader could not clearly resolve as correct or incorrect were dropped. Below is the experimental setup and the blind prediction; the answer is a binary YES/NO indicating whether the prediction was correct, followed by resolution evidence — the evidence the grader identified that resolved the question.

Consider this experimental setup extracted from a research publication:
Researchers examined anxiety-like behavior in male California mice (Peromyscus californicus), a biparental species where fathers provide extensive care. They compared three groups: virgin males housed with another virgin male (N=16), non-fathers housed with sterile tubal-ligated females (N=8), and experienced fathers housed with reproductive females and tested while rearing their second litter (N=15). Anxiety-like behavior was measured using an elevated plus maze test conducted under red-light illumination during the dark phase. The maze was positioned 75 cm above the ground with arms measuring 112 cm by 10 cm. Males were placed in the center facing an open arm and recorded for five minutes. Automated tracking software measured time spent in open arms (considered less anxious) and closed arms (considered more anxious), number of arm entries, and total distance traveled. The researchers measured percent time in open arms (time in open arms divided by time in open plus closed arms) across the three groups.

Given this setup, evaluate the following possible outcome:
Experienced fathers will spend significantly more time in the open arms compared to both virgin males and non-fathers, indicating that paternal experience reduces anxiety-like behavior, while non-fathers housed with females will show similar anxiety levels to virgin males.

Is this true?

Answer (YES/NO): YES